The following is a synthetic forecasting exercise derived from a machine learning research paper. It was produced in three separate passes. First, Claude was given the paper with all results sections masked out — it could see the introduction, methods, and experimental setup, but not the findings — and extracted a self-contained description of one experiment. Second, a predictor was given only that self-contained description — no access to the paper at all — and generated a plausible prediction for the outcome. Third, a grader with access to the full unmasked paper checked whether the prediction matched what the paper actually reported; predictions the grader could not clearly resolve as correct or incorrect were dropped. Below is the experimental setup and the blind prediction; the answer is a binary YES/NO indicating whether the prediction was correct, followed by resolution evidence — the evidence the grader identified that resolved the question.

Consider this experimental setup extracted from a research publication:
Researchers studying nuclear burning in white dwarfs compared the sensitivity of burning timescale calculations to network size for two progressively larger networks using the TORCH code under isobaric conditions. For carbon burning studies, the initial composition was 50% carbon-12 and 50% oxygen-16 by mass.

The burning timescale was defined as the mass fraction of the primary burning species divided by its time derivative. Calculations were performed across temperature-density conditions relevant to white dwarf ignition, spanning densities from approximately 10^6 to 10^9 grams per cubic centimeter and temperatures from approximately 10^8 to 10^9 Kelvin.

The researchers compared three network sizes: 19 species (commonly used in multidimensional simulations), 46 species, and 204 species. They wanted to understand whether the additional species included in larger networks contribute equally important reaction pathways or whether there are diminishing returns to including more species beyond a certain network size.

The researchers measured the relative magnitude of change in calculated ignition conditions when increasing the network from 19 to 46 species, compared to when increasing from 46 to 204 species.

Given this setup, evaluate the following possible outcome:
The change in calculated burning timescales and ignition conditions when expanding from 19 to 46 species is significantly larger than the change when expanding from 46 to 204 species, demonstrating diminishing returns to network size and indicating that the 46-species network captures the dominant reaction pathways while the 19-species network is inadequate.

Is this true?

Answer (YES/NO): YES